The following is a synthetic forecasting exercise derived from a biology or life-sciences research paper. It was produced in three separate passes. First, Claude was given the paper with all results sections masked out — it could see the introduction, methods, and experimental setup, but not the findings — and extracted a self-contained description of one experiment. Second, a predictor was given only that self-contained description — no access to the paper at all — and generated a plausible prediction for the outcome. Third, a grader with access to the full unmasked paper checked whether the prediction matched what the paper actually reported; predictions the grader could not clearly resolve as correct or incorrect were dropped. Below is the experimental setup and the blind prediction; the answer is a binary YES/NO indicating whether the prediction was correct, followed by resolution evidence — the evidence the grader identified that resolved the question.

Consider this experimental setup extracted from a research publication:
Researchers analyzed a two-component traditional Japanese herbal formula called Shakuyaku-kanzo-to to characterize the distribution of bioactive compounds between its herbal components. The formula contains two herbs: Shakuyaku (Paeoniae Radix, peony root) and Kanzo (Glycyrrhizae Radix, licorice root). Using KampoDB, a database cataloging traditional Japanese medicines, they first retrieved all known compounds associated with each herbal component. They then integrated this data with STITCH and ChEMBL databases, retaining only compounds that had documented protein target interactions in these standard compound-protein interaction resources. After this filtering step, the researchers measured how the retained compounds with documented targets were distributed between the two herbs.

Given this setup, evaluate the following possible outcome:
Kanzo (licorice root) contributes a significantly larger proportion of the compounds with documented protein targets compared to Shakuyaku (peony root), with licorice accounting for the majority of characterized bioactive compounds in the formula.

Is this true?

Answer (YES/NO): YES